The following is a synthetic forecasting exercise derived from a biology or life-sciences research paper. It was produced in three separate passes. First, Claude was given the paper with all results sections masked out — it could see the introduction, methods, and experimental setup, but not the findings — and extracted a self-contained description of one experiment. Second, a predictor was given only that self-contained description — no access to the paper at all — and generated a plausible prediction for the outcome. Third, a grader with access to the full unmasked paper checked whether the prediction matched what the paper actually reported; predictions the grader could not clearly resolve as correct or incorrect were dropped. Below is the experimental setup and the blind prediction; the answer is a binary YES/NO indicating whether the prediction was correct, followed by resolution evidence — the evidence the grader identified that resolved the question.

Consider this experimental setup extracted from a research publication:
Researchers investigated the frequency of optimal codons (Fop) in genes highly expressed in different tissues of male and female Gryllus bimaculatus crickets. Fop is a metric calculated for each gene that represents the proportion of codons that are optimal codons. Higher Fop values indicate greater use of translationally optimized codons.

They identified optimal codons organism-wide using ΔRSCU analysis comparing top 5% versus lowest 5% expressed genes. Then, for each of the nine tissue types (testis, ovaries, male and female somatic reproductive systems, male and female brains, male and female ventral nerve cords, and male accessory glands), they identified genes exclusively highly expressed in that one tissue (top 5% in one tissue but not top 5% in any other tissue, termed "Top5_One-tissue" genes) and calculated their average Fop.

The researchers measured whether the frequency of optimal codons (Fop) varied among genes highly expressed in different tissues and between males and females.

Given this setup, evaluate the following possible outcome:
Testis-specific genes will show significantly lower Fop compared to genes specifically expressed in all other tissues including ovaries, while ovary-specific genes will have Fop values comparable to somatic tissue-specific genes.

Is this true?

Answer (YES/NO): NO